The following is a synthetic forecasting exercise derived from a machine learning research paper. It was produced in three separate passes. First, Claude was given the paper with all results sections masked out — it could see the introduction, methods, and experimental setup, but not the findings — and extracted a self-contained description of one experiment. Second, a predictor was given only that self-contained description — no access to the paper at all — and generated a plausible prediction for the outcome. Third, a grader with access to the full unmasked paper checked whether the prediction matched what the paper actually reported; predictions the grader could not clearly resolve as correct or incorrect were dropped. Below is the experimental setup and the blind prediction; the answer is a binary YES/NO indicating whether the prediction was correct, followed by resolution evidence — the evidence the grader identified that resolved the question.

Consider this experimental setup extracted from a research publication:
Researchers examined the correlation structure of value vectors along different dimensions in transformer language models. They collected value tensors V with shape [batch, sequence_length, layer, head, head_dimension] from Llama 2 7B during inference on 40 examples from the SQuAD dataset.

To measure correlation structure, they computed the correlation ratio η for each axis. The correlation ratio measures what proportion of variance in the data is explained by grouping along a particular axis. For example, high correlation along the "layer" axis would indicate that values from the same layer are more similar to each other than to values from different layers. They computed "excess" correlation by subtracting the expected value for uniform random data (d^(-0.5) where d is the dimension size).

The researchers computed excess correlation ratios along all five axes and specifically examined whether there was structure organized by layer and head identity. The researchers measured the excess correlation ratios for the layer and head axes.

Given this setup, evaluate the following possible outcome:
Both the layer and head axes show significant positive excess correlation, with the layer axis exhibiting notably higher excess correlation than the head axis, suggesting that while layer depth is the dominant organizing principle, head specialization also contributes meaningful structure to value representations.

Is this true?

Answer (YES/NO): NO